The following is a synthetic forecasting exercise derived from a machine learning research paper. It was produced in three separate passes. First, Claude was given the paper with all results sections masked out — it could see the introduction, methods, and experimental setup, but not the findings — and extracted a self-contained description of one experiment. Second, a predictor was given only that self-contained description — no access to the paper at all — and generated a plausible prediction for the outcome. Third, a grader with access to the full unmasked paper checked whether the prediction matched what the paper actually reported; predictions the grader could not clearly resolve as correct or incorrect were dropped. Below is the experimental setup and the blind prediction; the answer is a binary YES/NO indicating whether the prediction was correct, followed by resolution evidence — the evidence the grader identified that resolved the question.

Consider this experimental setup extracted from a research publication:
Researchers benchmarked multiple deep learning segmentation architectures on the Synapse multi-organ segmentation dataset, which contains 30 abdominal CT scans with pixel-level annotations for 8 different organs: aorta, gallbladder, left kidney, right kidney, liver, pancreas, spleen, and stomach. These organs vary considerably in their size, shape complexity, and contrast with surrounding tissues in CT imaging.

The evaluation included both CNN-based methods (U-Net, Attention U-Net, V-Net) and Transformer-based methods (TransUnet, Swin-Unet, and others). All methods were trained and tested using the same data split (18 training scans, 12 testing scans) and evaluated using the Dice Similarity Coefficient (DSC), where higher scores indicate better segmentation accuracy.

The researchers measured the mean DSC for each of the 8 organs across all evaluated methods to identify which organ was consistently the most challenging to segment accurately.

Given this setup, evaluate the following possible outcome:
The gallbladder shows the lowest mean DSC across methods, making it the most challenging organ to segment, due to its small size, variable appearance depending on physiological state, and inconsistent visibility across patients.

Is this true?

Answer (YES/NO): NO